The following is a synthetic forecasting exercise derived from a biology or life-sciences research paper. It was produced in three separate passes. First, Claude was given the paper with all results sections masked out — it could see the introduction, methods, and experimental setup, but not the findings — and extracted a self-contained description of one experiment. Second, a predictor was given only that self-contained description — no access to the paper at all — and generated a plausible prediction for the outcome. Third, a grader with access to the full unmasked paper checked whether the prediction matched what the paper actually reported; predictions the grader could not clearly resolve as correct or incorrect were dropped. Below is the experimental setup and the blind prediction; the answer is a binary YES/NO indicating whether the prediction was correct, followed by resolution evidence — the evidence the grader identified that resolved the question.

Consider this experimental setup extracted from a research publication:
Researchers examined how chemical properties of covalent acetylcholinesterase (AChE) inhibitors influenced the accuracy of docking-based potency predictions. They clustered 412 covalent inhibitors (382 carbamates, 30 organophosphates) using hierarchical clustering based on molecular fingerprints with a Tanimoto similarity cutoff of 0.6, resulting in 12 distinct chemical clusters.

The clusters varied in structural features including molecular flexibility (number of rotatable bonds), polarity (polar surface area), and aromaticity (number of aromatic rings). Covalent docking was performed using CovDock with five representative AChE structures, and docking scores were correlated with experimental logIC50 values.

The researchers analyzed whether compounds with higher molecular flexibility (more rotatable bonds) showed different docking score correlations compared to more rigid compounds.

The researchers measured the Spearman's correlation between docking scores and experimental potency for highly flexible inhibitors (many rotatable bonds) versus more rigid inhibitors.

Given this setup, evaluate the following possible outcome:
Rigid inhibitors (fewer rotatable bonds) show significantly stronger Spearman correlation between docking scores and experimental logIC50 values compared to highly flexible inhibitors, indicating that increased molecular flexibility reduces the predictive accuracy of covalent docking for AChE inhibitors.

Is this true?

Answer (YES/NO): NO